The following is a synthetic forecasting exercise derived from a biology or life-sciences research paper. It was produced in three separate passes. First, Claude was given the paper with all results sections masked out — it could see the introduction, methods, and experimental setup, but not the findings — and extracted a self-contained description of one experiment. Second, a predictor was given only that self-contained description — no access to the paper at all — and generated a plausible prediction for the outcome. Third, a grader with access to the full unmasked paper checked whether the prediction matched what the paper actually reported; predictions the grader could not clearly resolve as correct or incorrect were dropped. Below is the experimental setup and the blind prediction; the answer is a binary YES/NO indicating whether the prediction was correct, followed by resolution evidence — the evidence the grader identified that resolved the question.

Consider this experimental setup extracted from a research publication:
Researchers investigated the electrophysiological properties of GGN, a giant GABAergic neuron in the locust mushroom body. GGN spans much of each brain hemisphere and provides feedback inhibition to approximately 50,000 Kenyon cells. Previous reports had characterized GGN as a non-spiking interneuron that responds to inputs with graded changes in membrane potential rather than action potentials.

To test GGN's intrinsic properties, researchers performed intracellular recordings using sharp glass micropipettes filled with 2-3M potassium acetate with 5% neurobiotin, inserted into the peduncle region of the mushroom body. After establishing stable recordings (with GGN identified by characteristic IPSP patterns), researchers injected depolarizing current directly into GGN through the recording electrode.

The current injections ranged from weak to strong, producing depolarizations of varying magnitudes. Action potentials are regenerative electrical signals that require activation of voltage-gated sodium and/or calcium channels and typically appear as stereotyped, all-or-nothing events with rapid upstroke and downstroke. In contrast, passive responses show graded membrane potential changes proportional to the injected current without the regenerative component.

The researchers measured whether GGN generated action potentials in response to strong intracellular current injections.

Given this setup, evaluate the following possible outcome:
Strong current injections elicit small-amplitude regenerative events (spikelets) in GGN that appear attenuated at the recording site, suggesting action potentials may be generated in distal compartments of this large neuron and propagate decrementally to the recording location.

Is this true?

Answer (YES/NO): NO